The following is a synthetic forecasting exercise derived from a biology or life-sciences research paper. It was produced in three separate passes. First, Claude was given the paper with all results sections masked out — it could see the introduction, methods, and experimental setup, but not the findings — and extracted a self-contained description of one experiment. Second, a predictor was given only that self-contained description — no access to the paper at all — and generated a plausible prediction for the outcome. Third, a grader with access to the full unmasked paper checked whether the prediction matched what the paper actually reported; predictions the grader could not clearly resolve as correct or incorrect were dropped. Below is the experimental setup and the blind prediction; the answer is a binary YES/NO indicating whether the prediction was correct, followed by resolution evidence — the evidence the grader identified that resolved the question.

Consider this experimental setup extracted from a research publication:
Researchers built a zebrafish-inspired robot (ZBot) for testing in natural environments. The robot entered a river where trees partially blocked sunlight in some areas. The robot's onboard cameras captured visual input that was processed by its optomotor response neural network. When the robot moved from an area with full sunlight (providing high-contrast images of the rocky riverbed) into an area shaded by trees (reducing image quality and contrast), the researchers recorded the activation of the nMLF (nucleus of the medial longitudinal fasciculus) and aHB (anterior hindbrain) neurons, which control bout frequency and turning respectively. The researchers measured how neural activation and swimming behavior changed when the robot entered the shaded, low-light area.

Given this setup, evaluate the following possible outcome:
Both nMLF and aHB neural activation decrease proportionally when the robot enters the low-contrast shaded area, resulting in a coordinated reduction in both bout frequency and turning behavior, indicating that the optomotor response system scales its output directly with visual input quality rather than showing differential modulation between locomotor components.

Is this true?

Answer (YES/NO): YES